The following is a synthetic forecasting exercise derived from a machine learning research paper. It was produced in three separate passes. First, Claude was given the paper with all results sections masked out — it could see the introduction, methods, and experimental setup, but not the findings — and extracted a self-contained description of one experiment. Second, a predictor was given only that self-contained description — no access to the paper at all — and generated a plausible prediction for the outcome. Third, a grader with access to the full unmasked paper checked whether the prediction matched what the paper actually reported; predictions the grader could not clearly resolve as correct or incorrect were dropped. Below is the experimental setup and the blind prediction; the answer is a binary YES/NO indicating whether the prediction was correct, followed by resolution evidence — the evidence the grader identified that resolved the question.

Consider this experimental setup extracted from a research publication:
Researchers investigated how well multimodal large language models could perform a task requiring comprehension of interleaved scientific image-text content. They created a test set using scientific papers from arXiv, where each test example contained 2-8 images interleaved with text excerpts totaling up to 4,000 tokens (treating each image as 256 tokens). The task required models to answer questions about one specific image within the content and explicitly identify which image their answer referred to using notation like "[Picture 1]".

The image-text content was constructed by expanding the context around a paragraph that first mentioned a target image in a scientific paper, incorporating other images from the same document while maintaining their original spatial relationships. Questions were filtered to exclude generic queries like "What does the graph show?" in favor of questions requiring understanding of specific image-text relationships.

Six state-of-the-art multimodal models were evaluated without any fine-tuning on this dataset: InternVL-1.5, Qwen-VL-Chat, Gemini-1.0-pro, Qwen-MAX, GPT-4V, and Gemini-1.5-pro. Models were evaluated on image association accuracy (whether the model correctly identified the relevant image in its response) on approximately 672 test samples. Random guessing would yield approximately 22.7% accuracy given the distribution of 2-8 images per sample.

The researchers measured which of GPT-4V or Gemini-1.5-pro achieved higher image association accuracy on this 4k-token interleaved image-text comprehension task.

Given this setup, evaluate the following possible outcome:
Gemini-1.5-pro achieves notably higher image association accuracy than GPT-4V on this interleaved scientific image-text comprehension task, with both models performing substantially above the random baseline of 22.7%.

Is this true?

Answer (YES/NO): NO